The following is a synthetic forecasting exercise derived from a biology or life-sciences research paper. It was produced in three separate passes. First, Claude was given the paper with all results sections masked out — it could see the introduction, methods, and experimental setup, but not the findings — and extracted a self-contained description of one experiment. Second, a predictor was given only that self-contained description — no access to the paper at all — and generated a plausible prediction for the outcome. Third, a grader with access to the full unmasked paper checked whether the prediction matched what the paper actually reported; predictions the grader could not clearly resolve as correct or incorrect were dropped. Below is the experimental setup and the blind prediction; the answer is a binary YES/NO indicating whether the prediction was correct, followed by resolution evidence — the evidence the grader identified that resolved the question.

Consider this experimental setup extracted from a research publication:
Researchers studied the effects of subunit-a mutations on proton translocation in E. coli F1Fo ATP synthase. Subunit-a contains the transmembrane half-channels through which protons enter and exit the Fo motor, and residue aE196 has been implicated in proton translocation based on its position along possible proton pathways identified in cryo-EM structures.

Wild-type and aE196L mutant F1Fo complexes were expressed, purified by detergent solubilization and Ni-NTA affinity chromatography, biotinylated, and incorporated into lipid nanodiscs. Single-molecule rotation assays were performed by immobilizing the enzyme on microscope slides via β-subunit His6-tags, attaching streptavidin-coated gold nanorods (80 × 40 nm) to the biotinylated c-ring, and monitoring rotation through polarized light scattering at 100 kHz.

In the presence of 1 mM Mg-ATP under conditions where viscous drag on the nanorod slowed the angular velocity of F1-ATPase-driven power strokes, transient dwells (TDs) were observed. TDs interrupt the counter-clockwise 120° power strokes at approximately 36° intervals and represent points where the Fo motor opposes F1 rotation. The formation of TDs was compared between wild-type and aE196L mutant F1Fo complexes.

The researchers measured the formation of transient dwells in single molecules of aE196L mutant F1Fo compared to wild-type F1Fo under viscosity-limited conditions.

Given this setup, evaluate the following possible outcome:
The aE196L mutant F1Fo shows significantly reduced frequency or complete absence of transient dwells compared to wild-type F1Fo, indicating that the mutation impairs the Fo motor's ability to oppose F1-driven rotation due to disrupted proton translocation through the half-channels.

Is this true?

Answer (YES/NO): NO